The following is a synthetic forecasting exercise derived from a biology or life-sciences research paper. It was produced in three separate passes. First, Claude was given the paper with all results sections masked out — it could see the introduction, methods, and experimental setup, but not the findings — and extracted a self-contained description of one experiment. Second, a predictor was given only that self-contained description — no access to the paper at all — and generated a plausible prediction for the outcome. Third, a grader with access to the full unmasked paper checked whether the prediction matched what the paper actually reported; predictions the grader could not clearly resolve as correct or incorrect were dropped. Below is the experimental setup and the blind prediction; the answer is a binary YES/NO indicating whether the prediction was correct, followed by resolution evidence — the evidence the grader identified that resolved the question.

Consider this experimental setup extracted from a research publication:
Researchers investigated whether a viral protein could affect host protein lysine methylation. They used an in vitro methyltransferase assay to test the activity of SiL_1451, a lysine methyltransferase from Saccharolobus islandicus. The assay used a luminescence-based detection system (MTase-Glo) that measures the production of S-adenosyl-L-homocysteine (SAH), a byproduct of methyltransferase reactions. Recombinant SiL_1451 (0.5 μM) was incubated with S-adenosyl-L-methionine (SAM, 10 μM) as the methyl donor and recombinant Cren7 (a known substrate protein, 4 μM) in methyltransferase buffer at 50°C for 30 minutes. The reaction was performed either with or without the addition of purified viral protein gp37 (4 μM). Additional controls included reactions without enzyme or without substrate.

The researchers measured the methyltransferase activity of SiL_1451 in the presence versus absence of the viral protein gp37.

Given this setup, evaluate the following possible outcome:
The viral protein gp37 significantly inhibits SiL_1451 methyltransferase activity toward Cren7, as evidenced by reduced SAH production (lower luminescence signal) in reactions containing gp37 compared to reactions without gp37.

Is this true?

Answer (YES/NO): NO